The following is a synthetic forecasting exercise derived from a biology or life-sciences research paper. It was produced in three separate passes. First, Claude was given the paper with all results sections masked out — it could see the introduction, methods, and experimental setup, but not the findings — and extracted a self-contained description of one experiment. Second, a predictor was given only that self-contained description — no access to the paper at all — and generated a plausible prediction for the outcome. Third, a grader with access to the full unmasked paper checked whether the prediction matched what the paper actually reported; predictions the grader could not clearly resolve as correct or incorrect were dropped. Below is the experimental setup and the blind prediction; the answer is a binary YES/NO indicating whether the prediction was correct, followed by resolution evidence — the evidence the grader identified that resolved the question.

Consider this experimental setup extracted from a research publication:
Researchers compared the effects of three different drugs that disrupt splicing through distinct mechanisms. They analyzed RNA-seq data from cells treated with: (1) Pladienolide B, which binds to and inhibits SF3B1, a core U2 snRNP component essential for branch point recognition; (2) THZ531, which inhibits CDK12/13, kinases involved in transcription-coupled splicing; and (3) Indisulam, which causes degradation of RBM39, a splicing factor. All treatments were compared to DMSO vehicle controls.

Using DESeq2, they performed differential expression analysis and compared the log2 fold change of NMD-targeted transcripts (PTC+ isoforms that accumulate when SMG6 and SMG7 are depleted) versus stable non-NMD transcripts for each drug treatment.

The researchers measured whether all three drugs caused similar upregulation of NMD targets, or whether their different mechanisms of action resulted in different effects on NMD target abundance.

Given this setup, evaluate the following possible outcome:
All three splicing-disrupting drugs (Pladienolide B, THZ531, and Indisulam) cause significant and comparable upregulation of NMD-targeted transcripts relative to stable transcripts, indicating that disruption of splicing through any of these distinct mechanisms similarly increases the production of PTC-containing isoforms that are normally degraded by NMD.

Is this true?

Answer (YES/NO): NO